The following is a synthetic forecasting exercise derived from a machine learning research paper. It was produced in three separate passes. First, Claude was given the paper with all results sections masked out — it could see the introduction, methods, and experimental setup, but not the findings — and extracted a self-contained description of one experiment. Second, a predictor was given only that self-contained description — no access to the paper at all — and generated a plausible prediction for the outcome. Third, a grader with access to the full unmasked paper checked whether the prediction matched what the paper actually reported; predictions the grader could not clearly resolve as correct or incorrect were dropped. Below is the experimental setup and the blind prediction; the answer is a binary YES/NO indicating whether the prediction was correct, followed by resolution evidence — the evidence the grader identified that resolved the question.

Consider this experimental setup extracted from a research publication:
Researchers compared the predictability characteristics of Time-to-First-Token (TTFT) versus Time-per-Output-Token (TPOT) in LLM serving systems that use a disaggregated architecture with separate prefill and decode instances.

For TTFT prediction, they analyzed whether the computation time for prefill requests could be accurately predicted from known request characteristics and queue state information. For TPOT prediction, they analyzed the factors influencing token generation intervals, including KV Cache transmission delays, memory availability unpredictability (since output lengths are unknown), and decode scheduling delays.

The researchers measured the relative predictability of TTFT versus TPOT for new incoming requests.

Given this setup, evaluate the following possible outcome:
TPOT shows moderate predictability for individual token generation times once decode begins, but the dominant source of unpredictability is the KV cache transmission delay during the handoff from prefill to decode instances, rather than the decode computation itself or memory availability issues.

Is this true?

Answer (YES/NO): NO